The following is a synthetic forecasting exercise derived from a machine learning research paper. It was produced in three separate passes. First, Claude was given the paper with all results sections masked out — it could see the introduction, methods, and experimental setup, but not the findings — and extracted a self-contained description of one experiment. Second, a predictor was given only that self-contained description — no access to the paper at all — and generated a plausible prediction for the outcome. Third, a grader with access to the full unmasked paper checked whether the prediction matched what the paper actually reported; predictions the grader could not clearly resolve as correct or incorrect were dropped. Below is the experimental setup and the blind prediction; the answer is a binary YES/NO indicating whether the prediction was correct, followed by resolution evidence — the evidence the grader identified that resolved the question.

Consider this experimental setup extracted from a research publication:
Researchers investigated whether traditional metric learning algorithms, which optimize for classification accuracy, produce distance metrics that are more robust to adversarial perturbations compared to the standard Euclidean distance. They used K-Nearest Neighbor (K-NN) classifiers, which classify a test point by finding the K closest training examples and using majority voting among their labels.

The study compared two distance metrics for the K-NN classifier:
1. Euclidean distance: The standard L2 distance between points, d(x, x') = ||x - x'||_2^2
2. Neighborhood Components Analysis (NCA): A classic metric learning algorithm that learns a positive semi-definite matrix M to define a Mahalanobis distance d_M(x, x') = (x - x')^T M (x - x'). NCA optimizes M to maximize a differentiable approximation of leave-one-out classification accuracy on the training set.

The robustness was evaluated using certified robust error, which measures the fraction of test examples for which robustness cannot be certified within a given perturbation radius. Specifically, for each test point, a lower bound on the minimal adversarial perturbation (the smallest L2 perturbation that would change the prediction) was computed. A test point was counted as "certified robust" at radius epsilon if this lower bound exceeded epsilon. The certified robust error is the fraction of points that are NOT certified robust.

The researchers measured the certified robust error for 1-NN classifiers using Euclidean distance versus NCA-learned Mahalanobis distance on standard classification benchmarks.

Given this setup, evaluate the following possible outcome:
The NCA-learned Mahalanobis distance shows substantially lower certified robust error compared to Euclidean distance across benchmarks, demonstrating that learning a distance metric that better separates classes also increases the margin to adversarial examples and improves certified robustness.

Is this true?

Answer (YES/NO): NO